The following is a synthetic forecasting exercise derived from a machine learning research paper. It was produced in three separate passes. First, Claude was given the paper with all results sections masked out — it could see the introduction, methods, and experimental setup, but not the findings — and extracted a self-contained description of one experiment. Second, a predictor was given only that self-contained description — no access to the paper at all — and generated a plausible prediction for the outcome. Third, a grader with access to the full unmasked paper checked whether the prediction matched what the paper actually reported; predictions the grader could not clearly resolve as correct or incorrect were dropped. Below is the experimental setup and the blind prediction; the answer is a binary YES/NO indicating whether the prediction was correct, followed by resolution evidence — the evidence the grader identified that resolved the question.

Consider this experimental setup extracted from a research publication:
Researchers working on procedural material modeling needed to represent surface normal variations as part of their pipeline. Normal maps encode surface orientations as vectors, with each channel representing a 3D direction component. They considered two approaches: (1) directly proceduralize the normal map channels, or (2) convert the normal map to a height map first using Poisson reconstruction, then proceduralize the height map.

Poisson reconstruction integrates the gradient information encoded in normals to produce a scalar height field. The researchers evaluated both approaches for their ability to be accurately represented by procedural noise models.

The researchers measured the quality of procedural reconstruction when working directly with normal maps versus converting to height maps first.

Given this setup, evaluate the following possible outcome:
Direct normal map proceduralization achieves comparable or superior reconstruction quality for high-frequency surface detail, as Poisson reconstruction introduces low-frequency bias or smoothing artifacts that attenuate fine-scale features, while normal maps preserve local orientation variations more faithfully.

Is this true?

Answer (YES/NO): NO